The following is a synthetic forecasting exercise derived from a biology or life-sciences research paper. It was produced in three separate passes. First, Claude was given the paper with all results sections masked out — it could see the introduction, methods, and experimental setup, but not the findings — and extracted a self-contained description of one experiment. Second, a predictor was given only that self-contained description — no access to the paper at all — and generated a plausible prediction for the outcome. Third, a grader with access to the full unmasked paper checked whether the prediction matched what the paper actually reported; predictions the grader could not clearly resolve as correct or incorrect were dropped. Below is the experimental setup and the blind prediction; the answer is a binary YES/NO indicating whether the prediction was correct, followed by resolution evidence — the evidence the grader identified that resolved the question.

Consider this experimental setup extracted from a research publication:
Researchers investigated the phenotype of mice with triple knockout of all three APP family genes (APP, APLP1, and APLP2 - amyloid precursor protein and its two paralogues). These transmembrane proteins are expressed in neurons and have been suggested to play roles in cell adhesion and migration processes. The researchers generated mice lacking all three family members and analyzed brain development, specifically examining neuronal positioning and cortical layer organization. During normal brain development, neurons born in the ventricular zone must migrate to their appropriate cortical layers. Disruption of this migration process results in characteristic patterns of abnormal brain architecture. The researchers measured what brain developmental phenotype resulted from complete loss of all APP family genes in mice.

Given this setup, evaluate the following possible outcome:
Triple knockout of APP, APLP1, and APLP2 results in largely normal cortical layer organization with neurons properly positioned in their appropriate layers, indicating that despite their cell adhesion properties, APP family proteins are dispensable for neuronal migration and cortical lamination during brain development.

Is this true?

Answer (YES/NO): NO